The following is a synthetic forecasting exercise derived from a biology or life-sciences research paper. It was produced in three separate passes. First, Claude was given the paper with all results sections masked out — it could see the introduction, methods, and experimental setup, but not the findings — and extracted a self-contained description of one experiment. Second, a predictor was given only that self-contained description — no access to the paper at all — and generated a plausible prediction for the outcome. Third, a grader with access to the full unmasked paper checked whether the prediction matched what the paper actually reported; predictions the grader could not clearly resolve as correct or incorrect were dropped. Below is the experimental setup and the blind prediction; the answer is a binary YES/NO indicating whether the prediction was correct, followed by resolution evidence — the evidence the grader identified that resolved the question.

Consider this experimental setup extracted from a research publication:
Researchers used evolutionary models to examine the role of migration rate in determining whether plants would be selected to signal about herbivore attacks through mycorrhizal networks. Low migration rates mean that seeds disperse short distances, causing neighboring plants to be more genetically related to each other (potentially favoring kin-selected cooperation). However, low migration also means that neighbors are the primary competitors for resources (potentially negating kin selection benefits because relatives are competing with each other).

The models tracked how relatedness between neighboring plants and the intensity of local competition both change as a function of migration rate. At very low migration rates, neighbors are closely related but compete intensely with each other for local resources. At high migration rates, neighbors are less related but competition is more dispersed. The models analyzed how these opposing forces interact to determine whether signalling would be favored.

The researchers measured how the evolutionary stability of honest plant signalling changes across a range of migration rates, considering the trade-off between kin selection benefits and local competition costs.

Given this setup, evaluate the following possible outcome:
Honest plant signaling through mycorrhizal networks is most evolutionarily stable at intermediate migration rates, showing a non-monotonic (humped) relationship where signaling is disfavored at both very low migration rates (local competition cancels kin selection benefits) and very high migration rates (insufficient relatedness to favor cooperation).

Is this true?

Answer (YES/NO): NO